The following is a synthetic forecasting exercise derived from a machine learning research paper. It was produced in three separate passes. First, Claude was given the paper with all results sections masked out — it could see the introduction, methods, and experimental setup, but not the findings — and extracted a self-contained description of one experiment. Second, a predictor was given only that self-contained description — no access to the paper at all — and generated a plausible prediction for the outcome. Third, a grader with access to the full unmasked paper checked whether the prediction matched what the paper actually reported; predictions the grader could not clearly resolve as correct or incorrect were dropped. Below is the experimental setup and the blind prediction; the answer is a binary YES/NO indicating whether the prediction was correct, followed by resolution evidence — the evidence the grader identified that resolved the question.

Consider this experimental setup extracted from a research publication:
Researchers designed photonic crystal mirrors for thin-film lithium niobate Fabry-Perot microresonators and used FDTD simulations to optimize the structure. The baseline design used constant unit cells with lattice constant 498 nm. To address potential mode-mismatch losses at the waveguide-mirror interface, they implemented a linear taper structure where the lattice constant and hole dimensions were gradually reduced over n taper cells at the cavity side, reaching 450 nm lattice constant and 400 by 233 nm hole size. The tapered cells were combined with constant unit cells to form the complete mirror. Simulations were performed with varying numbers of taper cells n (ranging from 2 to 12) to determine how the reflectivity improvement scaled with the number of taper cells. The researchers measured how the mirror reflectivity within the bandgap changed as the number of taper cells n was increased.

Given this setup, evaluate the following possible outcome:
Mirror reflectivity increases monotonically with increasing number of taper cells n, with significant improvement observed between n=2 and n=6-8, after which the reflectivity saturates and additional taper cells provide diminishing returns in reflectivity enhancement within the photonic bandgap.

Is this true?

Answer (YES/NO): YES